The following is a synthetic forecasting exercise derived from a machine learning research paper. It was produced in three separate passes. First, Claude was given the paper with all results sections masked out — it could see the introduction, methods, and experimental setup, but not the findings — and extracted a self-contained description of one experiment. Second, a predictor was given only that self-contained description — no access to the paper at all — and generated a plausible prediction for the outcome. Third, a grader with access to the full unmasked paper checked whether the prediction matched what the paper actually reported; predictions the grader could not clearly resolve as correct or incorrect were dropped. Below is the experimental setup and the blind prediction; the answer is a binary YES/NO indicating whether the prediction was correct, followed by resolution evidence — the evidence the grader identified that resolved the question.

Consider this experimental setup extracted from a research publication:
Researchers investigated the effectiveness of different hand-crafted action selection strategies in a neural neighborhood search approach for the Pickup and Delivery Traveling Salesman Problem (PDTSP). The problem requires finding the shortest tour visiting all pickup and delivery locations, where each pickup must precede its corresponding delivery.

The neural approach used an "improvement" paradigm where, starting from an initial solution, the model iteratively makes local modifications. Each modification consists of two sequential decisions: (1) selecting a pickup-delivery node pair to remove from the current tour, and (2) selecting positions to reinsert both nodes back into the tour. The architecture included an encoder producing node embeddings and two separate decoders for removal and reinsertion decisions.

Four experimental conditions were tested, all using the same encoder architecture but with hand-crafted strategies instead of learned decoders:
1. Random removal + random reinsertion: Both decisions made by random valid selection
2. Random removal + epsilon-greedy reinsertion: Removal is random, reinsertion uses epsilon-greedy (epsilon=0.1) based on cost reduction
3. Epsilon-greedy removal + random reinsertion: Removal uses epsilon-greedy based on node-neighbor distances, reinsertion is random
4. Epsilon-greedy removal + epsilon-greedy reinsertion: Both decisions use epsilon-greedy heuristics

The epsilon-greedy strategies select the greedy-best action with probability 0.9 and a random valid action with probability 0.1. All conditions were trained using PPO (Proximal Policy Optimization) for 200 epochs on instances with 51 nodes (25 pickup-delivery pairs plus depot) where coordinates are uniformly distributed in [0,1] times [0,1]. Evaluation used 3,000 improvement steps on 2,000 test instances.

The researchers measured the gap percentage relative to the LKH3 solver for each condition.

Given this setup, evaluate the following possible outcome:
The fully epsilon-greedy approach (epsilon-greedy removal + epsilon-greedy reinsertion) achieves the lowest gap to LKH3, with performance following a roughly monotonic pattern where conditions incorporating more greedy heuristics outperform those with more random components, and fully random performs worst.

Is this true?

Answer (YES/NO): NO